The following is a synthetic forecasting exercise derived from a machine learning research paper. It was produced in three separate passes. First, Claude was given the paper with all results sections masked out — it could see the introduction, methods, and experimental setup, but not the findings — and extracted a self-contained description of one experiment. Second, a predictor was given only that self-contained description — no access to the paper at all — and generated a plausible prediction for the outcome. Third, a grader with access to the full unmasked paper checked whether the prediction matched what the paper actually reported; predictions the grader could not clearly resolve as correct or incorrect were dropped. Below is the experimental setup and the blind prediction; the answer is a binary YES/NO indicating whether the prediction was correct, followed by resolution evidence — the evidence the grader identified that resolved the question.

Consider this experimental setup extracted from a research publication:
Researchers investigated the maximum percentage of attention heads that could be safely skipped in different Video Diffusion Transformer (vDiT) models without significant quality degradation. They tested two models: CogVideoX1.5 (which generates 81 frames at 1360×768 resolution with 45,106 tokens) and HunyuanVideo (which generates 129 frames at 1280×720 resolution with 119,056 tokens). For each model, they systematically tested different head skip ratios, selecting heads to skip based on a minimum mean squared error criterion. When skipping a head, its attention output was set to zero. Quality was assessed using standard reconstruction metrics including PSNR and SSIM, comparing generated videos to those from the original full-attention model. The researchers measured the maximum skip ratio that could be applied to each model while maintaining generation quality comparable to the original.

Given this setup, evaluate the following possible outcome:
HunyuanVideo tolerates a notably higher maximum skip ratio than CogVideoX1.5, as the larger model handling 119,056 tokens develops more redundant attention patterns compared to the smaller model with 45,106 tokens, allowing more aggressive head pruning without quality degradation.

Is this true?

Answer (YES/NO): NO